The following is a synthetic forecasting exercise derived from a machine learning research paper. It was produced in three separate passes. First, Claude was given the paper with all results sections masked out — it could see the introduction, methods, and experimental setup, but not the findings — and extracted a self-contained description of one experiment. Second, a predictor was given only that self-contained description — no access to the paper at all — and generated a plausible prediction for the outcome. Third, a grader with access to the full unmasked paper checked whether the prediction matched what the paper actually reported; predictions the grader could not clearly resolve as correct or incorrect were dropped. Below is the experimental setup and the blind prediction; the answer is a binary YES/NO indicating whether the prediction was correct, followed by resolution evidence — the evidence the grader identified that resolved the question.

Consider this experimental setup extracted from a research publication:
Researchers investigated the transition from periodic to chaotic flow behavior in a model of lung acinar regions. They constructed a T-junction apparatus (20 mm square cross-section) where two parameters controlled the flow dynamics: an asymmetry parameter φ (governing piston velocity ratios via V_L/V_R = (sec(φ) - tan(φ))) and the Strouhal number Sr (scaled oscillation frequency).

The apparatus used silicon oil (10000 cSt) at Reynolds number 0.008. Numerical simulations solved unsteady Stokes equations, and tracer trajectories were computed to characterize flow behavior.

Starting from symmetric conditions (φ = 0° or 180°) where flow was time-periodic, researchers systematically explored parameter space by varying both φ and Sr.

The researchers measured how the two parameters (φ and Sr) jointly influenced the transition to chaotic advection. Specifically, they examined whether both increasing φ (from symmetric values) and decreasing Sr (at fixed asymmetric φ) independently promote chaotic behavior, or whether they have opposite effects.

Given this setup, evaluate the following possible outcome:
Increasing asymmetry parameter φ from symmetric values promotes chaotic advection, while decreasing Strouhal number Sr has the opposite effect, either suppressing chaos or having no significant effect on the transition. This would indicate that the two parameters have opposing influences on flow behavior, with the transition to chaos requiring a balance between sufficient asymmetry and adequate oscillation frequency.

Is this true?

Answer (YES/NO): NO